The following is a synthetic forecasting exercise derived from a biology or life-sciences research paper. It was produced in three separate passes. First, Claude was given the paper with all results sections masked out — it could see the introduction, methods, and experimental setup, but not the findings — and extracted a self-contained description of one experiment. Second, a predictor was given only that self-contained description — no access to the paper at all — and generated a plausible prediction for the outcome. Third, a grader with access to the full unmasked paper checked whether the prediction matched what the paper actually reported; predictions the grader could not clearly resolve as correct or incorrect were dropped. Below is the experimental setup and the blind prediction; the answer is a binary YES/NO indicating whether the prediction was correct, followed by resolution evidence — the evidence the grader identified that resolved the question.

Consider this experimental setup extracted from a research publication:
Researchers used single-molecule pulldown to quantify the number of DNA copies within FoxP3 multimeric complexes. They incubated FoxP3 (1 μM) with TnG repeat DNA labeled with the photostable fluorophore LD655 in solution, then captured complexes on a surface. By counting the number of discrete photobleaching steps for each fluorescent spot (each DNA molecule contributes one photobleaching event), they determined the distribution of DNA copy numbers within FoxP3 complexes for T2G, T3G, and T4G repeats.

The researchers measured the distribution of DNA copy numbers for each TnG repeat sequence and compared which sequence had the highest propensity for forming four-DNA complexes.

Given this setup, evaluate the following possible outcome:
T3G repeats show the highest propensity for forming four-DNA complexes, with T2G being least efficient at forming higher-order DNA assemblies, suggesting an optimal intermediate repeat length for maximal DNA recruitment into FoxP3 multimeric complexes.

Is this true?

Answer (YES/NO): NO